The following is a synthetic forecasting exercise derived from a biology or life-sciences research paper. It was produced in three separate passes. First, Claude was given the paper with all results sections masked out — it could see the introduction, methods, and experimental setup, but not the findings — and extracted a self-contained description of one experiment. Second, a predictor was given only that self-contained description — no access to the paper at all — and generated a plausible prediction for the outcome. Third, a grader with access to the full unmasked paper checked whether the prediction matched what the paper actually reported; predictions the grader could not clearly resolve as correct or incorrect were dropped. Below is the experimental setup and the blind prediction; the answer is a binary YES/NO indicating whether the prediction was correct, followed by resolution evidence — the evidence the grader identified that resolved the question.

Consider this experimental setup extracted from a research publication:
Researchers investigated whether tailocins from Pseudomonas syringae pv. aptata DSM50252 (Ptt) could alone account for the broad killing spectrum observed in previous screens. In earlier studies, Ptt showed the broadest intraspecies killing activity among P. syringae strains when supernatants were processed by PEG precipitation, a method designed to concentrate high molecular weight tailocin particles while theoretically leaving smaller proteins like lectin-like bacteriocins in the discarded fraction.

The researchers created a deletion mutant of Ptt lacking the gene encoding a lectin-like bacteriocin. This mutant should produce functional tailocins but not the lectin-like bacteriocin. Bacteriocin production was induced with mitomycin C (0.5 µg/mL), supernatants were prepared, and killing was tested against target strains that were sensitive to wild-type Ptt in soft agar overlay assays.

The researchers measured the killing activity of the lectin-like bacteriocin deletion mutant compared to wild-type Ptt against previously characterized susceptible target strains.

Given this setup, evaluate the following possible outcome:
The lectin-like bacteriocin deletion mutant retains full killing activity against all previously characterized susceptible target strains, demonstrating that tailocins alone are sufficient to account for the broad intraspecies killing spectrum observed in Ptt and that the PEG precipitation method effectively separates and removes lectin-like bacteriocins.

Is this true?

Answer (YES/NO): NO